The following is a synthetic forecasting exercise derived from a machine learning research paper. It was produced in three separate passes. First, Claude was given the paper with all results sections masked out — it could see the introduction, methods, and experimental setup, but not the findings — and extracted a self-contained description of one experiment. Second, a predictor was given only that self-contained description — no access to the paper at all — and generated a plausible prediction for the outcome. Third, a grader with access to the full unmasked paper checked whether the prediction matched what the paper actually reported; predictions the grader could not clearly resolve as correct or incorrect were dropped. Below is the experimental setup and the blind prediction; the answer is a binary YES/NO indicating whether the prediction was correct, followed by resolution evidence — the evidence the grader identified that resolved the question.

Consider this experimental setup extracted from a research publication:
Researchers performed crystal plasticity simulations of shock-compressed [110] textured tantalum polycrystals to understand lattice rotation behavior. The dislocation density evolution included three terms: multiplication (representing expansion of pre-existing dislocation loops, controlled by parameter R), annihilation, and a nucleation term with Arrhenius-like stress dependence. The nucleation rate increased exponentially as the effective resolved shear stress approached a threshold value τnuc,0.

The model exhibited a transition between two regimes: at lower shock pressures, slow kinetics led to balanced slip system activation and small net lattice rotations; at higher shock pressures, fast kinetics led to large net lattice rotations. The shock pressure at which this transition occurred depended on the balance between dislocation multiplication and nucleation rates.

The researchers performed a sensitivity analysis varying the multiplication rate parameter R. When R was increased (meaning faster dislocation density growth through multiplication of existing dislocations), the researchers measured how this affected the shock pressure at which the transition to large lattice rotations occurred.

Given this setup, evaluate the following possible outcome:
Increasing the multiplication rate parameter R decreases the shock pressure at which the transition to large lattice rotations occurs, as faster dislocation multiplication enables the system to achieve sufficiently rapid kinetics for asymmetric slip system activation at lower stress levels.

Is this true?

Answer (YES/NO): NO